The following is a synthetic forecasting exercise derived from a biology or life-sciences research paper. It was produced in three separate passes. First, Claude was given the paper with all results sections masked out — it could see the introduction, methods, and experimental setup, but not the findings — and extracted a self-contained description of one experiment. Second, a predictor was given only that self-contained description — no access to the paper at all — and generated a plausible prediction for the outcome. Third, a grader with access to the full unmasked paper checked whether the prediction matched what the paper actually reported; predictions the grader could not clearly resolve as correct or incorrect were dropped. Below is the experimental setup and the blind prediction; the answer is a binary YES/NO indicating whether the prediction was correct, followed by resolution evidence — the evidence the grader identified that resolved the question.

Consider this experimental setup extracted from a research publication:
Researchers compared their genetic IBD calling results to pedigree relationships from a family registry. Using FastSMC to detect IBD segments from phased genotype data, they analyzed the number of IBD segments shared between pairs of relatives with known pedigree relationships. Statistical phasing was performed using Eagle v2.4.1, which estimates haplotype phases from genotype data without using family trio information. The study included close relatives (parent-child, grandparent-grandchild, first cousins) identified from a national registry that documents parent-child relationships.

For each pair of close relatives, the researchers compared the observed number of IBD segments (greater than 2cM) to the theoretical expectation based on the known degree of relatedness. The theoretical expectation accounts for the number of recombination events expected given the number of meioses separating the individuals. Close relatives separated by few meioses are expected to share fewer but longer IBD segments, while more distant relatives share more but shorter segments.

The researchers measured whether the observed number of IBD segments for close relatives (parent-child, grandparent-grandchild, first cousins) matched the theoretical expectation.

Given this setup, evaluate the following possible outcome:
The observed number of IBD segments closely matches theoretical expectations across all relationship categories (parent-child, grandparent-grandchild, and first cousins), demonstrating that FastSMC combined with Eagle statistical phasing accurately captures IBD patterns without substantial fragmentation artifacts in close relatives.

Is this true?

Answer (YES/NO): NO